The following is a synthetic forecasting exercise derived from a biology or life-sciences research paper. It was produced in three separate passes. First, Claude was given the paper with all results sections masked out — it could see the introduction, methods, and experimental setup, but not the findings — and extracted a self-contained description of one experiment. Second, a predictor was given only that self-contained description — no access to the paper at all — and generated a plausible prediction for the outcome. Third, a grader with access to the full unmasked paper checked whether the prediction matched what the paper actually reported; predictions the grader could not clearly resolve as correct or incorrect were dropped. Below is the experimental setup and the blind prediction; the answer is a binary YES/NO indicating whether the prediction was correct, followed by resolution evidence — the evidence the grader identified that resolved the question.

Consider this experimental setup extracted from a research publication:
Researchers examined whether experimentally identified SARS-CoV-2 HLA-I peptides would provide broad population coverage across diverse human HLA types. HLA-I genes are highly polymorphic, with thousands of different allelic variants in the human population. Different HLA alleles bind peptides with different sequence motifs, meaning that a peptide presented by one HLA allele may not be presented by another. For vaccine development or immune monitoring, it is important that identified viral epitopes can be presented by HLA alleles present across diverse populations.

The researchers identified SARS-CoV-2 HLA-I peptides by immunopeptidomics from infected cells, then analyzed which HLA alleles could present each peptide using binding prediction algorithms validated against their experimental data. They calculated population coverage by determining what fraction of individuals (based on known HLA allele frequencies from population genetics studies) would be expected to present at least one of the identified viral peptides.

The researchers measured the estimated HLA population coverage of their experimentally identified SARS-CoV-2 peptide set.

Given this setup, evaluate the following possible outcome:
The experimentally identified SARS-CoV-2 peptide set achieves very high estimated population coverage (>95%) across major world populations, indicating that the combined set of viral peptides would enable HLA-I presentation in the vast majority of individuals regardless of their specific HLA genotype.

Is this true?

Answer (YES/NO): YES